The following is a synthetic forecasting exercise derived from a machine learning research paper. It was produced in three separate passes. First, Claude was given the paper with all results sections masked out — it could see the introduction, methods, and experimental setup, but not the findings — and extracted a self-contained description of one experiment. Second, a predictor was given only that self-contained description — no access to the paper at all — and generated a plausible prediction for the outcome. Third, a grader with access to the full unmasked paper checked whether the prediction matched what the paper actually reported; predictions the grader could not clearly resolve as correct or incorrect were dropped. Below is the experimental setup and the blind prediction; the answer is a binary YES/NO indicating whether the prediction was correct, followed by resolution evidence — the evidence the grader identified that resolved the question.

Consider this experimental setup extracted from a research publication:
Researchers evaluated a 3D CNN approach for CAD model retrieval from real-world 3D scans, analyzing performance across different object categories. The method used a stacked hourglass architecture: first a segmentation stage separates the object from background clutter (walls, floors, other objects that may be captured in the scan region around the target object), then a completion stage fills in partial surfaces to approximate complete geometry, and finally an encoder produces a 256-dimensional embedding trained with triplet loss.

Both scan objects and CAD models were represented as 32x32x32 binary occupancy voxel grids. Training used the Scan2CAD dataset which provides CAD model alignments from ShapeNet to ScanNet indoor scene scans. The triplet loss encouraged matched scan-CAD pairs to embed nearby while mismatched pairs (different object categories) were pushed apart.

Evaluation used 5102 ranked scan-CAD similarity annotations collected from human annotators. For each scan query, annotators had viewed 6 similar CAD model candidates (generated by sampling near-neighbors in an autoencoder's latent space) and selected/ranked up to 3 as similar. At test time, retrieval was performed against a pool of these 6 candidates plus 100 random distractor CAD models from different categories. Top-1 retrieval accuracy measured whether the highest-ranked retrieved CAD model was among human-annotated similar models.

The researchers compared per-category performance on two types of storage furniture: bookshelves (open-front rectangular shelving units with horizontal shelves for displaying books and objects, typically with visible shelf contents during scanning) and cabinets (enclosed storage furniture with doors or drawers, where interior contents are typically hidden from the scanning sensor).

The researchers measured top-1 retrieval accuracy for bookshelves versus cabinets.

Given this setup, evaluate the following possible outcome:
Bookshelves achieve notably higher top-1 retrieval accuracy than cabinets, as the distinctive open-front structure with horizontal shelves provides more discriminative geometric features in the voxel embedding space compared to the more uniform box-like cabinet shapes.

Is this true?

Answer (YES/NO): NO